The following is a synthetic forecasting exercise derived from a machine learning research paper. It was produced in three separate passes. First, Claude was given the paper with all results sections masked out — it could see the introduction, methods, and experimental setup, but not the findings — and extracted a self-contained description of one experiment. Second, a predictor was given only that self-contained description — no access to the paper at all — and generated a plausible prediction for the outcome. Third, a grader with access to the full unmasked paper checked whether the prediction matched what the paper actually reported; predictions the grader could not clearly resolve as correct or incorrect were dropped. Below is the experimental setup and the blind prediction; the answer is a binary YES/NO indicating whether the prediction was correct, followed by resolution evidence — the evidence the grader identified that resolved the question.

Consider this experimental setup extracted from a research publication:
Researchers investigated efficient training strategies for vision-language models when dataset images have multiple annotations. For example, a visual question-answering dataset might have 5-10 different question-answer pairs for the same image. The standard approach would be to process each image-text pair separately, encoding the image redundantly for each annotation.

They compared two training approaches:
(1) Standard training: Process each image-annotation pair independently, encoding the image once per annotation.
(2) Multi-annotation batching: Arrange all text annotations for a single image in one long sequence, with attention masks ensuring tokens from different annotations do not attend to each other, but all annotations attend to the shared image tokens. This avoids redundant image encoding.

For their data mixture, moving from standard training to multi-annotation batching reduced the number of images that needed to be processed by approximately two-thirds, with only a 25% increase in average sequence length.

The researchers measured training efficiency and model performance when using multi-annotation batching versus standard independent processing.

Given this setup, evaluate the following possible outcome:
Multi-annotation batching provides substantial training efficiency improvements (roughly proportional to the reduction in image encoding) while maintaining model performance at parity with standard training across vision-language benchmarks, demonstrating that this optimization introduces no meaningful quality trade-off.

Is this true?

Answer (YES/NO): YES